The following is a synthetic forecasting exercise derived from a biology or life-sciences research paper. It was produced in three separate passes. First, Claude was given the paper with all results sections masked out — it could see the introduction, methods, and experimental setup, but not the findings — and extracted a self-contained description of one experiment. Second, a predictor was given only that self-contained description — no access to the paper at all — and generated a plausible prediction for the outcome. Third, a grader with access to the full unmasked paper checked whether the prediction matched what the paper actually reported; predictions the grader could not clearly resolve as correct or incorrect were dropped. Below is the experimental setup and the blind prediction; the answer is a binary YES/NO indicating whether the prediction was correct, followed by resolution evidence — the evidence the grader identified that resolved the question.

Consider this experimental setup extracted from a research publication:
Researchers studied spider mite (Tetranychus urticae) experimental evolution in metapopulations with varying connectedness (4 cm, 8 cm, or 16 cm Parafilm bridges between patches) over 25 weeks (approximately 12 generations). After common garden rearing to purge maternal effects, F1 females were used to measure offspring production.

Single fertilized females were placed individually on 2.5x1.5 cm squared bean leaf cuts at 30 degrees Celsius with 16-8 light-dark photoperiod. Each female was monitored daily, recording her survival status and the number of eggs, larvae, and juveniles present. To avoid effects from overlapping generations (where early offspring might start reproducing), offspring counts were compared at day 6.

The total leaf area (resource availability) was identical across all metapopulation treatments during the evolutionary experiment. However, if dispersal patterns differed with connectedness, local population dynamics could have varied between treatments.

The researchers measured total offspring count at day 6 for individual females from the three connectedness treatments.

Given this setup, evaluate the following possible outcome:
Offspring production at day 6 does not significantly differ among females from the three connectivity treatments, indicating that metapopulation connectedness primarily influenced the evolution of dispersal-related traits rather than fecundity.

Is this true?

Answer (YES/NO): NO